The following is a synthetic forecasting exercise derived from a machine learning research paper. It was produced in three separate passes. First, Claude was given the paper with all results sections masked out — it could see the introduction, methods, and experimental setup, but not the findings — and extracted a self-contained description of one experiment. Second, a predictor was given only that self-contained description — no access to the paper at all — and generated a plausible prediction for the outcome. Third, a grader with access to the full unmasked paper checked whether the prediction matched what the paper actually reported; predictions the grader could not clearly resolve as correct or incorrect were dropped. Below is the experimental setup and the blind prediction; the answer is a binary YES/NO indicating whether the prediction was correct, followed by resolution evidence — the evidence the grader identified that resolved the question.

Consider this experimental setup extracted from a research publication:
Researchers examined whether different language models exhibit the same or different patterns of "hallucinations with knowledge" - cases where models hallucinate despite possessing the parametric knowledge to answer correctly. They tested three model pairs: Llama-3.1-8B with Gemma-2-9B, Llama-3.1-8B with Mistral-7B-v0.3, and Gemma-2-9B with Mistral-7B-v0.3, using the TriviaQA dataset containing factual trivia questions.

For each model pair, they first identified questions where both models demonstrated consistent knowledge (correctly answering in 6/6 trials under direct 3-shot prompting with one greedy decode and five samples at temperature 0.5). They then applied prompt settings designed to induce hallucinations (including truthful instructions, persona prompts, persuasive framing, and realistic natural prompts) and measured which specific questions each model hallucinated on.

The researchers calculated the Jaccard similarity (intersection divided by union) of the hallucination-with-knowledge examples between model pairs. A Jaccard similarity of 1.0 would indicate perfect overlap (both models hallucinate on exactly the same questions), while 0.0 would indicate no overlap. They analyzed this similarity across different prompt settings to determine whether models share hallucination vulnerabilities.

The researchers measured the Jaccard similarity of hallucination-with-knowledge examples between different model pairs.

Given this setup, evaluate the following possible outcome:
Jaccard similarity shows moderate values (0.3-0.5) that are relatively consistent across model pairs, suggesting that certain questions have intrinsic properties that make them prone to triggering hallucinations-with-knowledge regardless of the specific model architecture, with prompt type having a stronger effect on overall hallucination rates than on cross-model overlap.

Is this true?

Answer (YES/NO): NO